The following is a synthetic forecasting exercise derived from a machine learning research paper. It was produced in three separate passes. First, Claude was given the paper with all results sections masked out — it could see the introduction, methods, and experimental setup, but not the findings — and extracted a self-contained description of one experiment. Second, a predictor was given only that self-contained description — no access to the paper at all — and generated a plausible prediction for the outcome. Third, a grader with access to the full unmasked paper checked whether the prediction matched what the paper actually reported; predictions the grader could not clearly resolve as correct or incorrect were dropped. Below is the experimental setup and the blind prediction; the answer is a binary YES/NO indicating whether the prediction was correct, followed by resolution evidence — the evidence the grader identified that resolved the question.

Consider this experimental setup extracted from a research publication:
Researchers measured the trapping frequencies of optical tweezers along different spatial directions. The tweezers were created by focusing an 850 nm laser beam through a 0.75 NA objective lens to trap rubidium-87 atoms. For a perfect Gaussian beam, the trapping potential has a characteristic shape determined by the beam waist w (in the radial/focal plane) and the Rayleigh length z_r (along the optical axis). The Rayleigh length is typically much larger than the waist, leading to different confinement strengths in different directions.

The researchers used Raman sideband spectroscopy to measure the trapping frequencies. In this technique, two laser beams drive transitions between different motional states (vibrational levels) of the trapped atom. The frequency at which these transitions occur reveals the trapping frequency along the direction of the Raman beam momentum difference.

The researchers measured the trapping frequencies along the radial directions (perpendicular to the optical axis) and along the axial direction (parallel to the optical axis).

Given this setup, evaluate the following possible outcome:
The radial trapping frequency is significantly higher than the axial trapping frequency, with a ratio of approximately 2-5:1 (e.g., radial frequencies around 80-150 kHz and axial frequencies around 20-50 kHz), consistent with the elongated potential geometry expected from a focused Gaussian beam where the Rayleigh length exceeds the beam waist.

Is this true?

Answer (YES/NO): YES